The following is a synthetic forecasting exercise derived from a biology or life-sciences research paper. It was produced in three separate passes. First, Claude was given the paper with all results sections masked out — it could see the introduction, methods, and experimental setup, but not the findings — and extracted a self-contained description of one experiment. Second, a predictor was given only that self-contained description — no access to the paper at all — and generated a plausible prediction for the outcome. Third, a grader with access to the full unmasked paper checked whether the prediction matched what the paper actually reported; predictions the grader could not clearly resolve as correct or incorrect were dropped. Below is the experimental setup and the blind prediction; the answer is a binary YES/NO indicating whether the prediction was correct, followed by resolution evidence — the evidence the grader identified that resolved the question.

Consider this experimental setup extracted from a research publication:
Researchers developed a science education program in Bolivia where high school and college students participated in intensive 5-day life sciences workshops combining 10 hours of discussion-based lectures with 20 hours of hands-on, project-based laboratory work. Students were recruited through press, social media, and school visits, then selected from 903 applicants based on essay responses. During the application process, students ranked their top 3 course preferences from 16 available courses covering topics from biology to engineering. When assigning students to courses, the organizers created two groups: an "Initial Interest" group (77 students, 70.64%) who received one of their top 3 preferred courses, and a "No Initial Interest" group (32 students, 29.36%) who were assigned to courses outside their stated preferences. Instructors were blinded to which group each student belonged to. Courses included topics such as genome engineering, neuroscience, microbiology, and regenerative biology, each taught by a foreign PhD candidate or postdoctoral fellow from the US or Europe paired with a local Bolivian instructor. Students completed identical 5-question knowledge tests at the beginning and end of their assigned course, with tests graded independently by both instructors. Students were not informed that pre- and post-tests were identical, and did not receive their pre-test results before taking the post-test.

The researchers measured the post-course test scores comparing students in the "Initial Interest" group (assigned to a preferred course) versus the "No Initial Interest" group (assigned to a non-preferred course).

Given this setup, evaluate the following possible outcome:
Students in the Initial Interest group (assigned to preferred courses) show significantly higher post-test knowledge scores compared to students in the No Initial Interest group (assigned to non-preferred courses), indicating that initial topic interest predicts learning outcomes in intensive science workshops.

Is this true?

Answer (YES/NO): NO